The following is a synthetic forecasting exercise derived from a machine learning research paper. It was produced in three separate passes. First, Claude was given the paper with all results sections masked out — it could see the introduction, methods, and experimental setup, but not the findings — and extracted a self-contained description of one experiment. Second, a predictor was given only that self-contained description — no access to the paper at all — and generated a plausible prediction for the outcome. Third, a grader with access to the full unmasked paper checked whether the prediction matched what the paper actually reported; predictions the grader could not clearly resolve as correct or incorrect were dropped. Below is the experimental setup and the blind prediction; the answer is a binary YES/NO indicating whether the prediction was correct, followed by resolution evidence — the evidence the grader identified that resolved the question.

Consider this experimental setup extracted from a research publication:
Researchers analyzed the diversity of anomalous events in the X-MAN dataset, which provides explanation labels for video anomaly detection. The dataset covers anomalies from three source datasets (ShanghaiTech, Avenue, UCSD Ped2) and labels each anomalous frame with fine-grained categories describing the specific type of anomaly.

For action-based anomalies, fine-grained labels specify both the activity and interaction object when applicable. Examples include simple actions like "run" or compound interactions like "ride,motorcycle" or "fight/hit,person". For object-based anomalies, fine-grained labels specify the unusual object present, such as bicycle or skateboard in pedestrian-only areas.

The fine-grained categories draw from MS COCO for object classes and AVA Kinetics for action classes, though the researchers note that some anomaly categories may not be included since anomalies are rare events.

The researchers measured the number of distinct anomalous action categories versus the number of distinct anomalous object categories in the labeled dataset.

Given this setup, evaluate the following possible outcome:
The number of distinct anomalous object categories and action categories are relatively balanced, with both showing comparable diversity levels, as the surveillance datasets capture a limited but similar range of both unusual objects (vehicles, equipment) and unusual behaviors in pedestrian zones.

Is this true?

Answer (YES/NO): NO